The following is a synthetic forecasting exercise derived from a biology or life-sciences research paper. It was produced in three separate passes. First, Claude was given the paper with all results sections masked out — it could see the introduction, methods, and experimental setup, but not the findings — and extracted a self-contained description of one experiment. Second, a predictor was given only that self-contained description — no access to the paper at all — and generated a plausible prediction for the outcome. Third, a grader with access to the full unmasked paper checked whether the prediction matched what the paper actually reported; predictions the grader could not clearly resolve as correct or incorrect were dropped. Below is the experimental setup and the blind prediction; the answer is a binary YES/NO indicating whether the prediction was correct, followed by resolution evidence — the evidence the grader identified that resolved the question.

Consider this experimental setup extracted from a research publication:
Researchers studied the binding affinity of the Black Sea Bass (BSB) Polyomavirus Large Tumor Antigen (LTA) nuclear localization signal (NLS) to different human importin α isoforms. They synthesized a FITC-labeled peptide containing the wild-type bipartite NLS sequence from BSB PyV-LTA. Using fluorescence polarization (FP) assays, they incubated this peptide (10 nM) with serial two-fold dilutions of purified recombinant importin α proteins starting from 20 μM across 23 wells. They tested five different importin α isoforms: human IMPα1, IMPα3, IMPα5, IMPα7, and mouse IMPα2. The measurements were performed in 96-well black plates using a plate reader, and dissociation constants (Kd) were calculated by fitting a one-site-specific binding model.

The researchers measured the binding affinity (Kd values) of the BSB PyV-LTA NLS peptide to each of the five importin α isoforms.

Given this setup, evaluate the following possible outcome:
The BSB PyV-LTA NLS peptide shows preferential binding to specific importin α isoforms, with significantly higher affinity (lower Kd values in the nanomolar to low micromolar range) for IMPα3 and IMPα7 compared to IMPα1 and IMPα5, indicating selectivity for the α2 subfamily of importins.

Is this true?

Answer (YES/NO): NO